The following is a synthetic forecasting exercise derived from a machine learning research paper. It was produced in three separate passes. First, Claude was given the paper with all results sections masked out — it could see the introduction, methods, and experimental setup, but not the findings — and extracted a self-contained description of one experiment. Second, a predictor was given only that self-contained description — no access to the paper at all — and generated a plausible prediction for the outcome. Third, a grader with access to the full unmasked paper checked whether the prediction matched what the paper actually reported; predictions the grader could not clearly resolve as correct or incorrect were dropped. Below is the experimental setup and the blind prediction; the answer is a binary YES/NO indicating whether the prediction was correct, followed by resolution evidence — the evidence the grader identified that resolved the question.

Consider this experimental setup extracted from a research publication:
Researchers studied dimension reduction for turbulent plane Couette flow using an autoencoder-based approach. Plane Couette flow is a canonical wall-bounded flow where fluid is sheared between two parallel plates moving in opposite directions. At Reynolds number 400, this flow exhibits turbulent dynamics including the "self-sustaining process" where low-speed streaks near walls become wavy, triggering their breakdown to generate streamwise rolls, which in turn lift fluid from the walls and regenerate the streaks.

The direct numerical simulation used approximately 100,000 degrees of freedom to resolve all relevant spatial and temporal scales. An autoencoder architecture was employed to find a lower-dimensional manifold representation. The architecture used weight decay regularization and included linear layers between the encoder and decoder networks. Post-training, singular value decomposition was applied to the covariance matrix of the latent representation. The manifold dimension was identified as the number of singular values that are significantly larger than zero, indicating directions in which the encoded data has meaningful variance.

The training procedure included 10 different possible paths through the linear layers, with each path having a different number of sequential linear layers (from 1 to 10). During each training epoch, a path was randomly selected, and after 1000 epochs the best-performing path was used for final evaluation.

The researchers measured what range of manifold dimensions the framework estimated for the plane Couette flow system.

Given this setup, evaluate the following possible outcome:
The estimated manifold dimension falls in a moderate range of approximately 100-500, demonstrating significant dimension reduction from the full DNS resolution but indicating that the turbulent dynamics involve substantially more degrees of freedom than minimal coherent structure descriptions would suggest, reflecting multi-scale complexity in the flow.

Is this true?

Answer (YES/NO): NO